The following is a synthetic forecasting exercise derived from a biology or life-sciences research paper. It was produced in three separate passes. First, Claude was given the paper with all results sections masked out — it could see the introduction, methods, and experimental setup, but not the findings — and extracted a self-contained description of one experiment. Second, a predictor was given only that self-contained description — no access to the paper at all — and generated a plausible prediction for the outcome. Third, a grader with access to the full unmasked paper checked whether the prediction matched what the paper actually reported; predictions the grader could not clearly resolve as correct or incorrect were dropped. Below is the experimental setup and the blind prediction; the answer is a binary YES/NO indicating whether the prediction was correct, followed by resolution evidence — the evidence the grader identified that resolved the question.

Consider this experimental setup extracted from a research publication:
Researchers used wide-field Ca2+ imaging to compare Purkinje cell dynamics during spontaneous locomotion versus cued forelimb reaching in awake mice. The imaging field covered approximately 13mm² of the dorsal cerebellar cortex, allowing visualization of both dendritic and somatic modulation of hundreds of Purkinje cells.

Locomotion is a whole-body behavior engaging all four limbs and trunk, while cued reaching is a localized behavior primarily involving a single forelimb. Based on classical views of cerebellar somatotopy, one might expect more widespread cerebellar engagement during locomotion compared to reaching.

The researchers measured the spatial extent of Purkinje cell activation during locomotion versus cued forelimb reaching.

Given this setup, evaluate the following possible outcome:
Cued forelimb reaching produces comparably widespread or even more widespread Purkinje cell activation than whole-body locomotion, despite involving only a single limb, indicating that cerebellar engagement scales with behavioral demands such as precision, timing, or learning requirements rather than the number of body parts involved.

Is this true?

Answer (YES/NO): YES